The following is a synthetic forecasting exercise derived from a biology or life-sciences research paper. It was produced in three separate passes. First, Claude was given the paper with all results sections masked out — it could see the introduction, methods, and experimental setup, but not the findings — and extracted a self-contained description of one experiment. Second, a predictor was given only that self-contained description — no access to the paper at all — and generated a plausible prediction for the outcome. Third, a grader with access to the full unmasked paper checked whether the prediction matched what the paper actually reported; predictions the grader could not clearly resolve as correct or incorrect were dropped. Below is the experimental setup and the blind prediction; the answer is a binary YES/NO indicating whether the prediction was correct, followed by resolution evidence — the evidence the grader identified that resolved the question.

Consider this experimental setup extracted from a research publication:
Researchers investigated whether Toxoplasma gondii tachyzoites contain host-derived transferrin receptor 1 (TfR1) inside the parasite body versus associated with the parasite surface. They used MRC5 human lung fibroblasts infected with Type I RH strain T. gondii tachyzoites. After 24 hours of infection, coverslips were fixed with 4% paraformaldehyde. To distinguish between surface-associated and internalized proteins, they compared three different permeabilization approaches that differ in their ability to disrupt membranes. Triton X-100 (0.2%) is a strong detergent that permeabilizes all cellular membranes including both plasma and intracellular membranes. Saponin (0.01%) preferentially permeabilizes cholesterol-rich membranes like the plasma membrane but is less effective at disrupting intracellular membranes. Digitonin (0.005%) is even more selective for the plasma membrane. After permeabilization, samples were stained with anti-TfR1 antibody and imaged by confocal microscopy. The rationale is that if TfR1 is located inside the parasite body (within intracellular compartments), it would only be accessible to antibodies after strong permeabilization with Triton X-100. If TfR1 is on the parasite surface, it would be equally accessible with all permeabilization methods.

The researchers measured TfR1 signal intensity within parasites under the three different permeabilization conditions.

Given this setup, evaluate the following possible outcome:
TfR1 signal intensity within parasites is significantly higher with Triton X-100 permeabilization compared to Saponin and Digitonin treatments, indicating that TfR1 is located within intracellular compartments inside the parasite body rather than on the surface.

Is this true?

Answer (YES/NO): YES